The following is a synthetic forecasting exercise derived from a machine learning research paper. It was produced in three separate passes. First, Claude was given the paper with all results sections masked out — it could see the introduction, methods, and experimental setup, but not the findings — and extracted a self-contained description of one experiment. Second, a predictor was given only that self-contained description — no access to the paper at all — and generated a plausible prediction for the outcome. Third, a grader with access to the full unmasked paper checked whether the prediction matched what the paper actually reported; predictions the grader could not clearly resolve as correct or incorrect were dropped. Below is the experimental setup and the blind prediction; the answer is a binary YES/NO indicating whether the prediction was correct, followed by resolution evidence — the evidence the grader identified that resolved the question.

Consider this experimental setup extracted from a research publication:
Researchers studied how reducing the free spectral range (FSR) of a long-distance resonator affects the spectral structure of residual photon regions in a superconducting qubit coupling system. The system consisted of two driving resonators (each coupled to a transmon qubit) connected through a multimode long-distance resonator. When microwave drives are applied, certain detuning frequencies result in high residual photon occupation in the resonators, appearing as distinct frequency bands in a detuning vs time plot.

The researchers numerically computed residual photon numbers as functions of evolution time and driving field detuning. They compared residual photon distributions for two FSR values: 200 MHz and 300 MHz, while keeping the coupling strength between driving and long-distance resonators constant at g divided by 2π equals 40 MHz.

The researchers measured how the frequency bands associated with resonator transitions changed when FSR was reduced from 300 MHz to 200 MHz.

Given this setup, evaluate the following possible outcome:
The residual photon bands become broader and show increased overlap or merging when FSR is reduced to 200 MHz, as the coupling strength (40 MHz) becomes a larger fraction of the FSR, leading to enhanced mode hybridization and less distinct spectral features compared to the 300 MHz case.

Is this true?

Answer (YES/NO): NO